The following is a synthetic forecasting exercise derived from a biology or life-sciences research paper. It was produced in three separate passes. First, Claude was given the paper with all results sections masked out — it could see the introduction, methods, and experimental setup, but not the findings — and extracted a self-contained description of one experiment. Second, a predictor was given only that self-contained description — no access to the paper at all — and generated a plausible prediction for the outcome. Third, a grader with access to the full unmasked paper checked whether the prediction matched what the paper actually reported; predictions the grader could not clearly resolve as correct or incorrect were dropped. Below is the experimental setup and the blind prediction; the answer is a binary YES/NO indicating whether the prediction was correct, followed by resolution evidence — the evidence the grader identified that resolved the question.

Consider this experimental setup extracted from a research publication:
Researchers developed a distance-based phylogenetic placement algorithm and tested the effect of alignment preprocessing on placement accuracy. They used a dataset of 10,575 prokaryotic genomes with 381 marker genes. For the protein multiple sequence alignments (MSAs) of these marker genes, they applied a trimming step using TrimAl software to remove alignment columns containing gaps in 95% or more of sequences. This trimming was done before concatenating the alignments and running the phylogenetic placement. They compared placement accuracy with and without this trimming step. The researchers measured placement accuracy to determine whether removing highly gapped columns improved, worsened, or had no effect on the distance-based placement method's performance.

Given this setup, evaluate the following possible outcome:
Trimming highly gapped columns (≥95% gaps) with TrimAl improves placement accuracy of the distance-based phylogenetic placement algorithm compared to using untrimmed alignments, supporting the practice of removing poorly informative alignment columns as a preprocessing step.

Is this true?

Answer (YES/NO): NO